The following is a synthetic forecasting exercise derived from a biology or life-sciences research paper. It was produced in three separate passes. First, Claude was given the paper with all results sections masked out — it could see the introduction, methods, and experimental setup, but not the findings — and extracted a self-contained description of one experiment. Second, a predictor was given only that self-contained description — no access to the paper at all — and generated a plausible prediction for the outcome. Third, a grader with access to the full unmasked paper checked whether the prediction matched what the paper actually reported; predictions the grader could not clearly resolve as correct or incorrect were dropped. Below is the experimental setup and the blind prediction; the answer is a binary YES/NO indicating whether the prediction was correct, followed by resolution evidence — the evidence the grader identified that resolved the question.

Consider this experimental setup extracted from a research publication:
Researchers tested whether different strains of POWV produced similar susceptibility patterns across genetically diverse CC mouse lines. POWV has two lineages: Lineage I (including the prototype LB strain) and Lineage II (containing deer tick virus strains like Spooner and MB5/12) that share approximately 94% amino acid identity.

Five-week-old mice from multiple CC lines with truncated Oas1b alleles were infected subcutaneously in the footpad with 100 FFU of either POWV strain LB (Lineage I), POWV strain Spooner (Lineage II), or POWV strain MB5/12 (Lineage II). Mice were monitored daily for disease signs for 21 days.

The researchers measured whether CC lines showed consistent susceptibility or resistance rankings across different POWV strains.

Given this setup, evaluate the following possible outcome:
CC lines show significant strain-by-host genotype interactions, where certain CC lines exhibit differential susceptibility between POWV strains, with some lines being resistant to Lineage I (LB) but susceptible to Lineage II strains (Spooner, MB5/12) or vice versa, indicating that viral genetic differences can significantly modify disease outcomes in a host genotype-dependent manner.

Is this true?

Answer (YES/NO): NO